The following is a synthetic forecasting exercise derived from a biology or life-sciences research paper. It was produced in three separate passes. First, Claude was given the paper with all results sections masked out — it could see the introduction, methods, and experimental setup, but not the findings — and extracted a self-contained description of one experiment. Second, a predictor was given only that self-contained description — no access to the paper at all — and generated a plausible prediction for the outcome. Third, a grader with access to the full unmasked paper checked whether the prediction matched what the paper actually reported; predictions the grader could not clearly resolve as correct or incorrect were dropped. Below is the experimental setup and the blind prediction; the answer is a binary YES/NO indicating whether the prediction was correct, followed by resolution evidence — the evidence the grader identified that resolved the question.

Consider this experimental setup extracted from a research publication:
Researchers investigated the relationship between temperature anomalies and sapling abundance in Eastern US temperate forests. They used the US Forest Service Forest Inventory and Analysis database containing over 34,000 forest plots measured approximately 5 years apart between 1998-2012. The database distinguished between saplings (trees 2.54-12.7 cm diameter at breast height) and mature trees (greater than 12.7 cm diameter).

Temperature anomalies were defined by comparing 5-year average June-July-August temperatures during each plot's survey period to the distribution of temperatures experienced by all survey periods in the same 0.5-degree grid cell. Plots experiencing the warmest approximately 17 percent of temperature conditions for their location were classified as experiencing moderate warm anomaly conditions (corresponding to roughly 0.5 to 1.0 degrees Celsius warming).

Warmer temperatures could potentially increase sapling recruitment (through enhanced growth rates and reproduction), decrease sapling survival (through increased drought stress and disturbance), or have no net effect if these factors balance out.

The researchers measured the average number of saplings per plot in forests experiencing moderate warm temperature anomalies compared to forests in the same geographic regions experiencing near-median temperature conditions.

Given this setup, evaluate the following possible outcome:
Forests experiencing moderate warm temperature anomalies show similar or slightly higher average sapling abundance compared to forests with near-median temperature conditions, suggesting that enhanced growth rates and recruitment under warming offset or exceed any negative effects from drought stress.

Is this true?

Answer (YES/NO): NO